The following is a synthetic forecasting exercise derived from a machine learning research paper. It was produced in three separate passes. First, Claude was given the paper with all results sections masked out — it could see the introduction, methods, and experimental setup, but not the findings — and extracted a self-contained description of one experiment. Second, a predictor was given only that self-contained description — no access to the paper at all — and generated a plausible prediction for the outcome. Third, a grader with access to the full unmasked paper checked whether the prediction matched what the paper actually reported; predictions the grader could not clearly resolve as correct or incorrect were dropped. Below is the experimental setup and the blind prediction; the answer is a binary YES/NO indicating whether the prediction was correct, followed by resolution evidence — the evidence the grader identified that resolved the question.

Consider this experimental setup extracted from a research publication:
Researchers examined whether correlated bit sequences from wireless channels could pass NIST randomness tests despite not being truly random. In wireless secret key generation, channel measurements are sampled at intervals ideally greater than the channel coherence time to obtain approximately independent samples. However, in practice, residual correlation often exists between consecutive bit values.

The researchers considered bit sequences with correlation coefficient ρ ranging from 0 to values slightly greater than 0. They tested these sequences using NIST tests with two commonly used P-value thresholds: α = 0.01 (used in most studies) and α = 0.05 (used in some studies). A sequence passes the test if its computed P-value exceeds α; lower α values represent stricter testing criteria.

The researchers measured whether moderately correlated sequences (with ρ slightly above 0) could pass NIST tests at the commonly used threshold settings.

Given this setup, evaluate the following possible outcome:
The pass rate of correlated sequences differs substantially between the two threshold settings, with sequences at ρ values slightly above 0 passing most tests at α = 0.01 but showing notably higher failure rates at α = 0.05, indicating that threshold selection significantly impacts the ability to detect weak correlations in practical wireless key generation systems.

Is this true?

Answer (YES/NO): NO